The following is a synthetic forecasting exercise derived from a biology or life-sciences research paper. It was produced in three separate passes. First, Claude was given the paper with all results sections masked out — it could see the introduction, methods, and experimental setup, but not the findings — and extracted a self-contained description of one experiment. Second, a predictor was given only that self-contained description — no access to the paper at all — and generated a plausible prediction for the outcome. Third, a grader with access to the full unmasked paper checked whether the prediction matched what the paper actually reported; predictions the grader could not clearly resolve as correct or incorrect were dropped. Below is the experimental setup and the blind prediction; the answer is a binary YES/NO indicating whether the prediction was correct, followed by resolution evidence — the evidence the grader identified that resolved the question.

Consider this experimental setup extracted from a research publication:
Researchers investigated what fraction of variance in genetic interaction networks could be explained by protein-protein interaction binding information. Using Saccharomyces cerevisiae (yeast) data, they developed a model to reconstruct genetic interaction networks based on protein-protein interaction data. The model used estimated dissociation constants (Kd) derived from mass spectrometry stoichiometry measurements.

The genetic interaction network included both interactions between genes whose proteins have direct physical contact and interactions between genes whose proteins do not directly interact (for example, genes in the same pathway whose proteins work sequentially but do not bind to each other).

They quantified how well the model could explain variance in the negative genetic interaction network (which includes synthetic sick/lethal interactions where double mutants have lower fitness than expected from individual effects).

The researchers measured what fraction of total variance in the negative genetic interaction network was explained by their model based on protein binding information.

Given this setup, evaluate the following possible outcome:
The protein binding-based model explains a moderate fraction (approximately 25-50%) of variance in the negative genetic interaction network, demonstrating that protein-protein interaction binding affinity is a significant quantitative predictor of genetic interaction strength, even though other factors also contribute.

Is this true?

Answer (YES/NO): NO